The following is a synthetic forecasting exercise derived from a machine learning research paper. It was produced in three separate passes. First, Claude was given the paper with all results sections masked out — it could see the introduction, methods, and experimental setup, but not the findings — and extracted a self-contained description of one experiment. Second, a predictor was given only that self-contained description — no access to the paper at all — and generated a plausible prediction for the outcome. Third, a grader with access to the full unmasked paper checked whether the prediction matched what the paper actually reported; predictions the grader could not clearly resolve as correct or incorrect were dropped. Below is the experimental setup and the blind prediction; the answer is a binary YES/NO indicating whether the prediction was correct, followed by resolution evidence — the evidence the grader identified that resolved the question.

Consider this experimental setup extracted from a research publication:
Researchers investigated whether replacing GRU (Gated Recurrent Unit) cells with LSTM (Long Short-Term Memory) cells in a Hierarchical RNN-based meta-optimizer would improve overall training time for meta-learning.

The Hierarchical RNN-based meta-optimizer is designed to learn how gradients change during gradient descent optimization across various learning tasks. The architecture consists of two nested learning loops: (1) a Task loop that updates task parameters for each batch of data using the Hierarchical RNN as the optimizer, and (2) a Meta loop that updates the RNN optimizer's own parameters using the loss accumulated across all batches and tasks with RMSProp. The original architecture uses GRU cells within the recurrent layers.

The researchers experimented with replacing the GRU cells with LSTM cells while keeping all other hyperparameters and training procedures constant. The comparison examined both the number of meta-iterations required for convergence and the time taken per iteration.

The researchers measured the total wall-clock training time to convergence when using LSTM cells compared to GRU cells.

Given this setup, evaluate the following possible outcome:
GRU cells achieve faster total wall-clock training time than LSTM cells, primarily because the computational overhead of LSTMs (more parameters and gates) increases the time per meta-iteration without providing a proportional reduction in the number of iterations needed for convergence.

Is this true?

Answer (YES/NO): YES